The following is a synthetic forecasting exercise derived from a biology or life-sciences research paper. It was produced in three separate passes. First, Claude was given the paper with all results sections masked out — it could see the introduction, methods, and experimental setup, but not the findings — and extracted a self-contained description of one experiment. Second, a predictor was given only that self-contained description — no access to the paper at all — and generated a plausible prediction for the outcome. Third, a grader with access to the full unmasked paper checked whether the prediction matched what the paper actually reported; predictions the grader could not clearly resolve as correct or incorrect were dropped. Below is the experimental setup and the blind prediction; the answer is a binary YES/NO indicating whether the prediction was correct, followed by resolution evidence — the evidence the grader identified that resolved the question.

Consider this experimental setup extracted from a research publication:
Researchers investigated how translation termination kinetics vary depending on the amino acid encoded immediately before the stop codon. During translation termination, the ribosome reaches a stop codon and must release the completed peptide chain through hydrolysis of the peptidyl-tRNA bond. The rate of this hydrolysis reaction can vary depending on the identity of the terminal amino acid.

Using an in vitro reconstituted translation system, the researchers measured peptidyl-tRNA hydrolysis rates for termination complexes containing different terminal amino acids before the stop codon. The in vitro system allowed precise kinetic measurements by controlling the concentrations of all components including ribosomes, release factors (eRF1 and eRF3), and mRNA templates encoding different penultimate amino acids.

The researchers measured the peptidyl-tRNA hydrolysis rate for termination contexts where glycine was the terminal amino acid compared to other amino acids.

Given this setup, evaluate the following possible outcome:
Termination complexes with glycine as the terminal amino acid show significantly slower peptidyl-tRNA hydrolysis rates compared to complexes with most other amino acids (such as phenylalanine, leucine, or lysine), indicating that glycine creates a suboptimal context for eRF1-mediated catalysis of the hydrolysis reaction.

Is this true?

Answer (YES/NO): YES